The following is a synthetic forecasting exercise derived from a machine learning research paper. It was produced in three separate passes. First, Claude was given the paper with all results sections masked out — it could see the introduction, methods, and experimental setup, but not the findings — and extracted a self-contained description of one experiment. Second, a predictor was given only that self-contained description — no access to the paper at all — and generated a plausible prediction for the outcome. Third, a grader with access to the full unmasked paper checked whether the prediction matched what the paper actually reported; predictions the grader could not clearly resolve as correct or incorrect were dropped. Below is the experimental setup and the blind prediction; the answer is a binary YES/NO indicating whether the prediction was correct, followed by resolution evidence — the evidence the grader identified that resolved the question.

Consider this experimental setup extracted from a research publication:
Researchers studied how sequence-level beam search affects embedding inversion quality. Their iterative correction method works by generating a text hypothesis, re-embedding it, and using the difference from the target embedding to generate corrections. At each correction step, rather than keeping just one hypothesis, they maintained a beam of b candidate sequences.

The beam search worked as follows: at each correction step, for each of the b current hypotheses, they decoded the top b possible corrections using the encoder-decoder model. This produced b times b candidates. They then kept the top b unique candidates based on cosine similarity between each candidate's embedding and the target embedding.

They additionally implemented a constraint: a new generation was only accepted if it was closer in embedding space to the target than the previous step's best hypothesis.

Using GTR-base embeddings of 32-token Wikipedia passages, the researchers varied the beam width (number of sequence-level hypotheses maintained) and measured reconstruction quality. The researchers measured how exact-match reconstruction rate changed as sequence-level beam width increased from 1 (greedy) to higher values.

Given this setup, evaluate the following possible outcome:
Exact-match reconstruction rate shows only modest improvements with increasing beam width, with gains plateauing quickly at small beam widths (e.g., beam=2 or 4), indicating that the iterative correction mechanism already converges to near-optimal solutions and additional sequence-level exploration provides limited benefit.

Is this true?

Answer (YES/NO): NO